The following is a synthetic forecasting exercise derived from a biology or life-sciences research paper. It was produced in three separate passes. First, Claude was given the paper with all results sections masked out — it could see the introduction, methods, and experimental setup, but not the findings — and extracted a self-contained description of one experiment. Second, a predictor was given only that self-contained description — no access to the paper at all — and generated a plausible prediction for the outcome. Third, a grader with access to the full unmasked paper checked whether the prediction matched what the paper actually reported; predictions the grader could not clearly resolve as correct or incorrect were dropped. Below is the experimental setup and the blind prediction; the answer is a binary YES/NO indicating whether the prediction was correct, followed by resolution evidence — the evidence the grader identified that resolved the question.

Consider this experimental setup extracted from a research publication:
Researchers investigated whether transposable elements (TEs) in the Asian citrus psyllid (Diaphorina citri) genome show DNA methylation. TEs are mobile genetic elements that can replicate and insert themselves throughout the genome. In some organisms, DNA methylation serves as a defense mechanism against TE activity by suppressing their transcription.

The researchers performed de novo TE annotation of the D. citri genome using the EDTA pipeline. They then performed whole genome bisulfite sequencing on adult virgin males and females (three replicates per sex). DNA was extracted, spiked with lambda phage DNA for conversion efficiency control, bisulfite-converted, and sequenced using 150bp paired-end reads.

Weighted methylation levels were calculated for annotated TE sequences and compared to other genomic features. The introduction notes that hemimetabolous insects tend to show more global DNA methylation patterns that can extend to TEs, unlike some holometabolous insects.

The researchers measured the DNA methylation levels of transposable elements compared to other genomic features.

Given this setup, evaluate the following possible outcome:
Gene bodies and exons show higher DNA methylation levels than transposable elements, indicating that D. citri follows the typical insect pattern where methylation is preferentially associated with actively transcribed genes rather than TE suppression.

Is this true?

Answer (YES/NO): YES